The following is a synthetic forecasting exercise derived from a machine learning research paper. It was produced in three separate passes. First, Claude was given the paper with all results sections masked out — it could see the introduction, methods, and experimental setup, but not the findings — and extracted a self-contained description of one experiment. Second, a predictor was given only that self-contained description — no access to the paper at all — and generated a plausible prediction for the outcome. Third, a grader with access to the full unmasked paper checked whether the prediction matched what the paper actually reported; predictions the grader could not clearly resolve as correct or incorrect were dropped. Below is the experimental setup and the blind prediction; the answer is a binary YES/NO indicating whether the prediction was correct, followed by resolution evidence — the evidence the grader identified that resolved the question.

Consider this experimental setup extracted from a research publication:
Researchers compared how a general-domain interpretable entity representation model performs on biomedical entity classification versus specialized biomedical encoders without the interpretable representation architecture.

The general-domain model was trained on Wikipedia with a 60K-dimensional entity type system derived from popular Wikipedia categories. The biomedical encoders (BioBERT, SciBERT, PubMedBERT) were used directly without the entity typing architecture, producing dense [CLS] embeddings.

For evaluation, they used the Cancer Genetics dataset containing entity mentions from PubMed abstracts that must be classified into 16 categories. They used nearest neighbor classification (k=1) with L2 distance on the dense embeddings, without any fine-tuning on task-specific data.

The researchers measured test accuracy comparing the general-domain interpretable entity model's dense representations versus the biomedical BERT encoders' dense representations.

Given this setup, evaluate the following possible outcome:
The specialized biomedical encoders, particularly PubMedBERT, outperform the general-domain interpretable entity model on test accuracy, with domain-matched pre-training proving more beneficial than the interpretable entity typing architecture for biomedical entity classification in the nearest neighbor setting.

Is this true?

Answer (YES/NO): YES